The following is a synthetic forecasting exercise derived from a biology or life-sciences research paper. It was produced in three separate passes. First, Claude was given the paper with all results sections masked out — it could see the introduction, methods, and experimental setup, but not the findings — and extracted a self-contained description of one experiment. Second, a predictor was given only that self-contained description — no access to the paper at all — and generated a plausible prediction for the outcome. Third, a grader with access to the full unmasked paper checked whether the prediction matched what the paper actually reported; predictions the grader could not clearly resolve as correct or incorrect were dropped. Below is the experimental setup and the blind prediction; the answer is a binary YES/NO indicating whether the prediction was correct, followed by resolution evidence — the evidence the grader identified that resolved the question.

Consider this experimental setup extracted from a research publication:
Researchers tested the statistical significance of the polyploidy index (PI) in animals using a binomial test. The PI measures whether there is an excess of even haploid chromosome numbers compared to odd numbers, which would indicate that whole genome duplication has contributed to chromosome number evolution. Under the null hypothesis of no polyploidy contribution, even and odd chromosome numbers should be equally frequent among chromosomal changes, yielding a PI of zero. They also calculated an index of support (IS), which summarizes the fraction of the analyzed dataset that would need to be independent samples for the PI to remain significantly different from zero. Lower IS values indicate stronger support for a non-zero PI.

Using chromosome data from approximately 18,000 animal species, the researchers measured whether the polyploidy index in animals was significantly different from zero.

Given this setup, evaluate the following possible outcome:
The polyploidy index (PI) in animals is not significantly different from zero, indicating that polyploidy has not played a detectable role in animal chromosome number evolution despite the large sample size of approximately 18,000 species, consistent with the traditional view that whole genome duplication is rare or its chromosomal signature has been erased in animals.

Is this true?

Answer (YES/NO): NO